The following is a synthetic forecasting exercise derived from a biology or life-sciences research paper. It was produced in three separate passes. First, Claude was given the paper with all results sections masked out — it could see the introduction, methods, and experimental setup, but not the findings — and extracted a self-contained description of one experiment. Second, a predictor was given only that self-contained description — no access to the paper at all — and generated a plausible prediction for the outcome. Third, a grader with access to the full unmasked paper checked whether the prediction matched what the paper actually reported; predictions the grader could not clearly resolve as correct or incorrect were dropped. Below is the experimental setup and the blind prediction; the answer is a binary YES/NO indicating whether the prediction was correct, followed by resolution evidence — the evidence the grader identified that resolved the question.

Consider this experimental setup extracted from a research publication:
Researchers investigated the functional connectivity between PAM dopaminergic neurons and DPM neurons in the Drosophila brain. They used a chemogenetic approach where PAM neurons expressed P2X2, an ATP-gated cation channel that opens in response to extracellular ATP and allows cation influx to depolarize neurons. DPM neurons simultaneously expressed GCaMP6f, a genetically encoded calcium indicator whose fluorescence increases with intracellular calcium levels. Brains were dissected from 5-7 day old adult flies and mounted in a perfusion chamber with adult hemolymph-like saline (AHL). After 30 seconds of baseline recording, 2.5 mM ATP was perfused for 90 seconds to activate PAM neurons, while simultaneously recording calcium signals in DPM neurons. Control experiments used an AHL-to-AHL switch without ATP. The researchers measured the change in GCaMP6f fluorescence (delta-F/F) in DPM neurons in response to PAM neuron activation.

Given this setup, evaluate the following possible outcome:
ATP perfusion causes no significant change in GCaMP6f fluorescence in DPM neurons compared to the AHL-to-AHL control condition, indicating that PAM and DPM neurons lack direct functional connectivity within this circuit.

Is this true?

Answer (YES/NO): NO